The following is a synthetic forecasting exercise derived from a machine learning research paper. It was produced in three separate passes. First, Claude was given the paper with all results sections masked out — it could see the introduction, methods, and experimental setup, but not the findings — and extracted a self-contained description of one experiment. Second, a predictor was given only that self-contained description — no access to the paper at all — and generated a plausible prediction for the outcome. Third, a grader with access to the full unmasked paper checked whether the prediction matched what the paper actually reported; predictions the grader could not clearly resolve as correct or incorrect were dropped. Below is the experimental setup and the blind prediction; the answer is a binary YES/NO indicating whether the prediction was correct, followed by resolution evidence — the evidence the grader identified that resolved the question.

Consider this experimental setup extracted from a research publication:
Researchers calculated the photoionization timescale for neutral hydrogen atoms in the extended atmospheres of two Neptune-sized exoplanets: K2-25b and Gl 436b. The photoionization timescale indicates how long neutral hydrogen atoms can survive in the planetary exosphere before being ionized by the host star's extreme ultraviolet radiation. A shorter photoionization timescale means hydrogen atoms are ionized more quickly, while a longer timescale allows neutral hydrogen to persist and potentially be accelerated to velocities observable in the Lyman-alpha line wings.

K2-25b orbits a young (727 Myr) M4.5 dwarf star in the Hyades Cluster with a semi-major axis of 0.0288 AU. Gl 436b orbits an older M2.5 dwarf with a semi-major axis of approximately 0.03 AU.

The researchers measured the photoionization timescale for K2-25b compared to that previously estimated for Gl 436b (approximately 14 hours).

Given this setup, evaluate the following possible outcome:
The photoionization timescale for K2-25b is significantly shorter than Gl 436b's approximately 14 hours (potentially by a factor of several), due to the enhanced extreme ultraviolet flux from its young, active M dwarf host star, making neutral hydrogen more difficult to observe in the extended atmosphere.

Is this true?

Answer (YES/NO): YES